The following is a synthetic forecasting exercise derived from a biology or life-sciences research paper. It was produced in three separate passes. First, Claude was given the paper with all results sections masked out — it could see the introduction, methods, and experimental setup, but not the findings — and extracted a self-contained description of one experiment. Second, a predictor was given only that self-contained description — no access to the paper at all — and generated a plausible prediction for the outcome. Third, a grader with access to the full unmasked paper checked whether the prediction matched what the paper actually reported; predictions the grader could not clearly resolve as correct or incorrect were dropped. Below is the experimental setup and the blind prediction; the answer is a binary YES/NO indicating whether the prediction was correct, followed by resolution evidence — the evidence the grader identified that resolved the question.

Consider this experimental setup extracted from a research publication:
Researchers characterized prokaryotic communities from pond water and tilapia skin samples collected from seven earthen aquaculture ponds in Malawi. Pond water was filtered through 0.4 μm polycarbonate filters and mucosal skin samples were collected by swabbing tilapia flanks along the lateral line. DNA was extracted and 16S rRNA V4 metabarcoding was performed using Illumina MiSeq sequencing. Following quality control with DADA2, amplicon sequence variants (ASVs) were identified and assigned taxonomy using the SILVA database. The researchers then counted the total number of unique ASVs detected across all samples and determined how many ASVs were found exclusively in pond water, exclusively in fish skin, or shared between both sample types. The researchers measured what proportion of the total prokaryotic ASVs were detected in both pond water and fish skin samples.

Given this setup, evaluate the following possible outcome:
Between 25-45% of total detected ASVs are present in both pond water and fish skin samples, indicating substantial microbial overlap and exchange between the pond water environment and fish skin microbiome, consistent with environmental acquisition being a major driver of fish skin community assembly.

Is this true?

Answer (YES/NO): NO